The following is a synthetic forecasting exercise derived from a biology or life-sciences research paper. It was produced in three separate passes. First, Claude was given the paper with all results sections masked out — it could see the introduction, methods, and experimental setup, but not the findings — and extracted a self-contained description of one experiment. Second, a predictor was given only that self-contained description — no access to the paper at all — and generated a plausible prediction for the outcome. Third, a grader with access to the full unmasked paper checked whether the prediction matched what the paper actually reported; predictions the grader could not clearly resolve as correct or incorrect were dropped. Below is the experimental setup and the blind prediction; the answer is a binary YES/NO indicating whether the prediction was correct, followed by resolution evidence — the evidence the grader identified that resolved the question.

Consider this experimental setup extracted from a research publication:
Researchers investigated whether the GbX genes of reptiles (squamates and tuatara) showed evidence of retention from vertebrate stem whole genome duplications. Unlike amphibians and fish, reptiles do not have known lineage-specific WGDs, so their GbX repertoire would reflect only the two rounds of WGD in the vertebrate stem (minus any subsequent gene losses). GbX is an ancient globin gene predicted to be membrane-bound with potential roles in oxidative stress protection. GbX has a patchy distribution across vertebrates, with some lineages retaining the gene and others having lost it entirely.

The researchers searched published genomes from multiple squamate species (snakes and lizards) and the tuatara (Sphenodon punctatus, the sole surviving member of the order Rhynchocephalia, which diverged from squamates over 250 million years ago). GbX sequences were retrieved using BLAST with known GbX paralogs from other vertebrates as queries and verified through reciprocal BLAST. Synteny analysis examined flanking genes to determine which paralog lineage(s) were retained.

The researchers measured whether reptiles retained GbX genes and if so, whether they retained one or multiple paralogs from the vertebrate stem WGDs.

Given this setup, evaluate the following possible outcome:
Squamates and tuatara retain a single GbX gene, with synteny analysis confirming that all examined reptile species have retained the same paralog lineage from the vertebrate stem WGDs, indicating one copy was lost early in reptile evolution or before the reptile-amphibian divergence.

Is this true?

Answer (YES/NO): YES